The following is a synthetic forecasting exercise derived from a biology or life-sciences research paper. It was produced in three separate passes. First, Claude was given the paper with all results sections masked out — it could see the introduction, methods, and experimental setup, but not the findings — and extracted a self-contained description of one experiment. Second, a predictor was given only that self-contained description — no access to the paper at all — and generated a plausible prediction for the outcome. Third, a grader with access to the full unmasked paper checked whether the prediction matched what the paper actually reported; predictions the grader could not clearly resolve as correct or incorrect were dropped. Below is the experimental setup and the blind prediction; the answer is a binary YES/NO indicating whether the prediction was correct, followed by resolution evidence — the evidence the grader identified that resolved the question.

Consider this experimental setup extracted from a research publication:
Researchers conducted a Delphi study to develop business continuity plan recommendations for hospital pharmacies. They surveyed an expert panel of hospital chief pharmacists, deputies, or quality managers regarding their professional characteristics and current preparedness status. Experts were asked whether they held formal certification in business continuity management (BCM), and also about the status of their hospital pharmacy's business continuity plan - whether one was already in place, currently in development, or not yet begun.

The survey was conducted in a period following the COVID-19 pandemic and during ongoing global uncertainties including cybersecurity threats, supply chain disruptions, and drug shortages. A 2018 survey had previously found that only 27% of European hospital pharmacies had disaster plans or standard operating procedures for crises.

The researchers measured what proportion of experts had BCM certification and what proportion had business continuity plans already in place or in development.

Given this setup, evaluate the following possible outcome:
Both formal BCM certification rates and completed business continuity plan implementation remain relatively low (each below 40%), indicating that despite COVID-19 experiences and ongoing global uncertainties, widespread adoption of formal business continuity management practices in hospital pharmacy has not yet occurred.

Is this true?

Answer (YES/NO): NO